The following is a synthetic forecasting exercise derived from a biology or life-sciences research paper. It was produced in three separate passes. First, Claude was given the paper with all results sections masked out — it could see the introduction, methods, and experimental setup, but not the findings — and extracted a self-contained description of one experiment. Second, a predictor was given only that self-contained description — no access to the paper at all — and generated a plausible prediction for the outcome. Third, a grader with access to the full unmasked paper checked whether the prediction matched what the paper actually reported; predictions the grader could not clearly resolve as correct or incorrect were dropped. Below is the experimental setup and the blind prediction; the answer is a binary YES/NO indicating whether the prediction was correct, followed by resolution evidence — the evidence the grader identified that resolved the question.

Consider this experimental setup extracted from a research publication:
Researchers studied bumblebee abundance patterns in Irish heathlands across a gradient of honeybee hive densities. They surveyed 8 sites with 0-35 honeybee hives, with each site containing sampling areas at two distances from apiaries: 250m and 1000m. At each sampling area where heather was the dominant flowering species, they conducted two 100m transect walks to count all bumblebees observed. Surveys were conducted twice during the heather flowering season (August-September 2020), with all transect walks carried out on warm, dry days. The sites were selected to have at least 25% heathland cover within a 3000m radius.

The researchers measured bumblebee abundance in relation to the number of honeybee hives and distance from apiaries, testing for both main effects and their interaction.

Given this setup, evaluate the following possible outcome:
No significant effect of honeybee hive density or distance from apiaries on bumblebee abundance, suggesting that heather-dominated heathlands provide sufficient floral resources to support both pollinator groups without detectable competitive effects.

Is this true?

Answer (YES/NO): NO